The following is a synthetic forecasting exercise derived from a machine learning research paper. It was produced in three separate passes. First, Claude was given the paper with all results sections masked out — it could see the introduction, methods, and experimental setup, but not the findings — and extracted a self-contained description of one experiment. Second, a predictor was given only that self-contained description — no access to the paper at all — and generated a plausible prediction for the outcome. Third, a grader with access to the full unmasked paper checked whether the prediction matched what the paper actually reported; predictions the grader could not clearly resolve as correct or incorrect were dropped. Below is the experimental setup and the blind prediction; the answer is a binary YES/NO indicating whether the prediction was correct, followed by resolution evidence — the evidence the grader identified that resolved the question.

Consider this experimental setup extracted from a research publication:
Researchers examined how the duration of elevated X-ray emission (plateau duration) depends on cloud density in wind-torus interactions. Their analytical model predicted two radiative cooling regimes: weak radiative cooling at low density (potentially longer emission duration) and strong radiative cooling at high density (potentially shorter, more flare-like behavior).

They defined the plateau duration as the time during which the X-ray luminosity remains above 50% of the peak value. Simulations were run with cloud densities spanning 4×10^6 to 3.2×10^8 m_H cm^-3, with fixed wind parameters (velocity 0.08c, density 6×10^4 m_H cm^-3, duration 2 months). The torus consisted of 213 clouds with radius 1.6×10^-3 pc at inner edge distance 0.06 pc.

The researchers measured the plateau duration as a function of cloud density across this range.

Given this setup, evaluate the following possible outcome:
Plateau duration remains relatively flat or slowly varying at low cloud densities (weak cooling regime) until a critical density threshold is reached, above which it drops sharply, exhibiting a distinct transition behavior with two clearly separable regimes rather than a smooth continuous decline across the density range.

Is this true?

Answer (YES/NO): NO